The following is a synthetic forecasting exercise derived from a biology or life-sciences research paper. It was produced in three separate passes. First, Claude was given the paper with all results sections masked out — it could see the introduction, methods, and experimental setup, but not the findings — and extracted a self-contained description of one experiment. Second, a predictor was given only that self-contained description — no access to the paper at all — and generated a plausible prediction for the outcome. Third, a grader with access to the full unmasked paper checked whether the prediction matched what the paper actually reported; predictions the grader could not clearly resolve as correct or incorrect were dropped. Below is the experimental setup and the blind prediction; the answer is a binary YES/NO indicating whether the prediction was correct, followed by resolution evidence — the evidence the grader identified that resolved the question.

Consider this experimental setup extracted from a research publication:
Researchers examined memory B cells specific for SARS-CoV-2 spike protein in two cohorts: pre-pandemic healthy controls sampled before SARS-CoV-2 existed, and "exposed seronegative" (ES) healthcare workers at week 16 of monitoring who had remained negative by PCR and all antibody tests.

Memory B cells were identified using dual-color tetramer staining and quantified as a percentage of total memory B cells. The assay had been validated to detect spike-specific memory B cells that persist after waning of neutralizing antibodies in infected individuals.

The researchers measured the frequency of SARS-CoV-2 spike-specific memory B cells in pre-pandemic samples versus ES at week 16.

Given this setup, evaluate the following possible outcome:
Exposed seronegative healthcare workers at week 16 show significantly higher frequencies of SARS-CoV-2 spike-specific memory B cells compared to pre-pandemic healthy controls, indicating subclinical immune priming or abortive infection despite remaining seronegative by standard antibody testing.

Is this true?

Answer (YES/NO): NO